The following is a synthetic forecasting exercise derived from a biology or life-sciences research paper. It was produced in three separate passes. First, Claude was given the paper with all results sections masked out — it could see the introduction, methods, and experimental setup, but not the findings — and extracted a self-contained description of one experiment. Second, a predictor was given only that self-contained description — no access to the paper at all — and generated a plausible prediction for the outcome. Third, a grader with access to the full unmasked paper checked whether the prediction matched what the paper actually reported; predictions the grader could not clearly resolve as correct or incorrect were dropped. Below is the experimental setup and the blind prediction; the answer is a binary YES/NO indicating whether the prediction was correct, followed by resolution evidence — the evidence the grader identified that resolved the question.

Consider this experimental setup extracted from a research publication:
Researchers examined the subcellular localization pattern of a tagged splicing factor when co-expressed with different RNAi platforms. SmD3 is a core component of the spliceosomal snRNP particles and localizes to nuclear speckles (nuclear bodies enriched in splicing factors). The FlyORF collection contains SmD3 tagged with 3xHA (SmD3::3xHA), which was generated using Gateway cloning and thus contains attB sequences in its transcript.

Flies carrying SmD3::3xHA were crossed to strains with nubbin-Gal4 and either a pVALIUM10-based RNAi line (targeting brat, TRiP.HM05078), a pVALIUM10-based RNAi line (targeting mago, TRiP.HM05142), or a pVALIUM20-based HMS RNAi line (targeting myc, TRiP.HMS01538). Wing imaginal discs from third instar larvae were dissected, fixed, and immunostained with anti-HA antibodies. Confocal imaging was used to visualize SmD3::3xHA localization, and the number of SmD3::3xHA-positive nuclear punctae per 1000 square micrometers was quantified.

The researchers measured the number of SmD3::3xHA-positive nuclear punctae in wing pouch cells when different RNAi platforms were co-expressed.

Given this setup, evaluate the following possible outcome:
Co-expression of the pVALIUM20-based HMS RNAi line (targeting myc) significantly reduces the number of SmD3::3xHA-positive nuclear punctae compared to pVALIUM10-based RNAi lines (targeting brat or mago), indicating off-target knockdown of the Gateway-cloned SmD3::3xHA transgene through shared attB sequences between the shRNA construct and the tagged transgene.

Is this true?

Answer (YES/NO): NO